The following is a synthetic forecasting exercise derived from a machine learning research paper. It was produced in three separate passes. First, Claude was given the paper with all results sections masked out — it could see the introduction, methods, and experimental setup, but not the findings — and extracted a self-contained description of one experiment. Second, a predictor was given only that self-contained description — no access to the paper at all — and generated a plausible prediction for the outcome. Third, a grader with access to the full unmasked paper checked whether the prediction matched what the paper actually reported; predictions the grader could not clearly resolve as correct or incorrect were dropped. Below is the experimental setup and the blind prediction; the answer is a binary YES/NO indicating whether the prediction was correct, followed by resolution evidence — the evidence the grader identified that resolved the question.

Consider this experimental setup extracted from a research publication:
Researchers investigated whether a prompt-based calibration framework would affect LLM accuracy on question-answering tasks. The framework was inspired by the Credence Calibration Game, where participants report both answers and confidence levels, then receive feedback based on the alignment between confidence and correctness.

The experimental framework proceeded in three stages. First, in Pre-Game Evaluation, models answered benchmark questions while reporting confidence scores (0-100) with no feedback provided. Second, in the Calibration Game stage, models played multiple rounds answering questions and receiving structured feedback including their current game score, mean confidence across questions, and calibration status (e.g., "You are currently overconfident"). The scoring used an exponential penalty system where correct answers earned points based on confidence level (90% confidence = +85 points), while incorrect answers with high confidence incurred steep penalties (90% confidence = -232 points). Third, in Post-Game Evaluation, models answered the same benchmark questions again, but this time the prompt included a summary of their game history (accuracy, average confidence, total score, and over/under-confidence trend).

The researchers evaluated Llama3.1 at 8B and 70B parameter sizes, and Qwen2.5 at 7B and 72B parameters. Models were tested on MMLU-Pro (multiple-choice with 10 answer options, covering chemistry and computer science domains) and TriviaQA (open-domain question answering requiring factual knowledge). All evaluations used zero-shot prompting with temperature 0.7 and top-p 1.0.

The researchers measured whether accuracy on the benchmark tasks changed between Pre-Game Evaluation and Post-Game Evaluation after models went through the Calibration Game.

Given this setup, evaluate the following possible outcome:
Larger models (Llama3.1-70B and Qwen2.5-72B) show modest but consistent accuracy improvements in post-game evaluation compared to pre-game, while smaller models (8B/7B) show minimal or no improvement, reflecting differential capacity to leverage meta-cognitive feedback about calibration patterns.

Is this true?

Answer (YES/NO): NO